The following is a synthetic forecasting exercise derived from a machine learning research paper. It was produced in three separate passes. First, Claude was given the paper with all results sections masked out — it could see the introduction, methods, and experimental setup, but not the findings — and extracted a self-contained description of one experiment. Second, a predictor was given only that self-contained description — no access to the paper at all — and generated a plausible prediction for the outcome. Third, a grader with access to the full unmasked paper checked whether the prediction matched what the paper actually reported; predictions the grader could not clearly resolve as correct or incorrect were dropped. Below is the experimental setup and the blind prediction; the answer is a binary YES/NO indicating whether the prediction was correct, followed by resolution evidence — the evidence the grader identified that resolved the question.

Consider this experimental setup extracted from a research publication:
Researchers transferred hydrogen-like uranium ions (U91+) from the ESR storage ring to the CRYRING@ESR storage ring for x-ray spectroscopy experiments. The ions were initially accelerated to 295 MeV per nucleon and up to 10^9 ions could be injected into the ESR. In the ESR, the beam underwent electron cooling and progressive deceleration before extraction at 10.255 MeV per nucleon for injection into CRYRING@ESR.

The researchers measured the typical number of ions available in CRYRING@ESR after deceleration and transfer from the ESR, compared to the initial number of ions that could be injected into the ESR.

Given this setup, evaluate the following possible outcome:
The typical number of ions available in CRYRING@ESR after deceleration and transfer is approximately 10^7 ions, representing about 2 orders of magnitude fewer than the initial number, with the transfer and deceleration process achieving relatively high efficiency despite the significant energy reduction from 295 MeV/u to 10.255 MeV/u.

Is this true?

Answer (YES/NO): NO